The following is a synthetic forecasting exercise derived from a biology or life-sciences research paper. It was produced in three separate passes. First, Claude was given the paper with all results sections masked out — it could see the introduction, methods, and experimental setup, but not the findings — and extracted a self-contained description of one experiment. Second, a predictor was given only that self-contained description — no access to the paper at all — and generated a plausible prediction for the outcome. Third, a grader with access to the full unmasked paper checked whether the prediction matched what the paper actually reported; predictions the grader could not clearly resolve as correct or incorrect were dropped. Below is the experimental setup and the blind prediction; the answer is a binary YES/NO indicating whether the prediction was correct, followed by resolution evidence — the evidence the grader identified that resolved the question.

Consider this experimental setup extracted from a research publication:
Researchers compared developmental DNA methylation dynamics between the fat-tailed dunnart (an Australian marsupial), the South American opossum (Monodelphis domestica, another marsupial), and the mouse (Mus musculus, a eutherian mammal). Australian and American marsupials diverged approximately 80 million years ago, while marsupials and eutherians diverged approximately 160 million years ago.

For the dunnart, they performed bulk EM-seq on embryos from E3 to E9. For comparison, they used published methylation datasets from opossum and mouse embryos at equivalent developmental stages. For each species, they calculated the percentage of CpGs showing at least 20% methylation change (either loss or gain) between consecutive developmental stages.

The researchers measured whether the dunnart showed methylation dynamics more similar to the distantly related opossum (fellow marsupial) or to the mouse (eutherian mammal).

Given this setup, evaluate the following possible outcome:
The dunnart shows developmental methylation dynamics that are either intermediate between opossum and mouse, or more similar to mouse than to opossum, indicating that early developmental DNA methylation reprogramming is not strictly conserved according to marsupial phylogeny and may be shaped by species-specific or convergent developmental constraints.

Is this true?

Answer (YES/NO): YES